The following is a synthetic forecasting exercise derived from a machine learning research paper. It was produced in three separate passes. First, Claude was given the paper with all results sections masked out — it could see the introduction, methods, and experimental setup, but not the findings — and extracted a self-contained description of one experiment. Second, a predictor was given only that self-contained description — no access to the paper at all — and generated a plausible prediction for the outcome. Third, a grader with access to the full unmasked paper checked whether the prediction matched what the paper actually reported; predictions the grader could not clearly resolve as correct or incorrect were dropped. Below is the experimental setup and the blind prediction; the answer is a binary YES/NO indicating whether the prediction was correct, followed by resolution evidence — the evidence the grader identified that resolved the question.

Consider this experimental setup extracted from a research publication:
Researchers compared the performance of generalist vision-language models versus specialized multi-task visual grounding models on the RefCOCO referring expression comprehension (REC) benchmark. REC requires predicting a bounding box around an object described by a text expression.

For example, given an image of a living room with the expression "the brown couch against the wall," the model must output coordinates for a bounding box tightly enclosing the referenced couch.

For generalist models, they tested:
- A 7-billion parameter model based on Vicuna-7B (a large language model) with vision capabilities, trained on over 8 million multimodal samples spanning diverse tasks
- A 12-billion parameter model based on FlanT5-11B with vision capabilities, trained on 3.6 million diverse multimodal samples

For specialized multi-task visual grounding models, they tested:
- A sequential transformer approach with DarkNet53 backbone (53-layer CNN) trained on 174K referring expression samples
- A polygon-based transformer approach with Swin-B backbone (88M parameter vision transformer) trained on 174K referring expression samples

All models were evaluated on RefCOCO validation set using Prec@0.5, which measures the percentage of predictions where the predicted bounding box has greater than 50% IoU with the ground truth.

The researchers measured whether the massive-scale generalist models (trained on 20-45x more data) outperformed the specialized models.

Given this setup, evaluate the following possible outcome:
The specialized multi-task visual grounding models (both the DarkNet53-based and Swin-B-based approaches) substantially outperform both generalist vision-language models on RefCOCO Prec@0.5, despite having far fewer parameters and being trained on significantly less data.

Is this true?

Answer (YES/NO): NO